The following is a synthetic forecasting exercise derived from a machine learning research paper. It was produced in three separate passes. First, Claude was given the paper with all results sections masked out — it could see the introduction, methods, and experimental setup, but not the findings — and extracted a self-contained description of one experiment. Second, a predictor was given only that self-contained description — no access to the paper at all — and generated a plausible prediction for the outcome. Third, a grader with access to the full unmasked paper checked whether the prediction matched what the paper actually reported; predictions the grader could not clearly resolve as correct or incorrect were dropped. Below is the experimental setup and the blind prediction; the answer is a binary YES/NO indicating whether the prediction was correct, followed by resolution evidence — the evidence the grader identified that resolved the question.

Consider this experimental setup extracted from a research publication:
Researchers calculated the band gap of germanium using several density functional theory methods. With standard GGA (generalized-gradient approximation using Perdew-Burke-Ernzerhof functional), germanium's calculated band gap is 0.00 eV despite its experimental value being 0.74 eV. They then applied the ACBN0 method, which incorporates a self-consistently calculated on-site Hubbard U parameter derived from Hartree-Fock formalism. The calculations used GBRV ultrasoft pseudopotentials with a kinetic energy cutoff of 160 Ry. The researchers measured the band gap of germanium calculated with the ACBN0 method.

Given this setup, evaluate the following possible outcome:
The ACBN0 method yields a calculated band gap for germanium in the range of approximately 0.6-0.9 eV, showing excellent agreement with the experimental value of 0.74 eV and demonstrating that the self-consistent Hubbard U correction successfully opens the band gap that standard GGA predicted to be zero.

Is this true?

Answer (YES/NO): NO